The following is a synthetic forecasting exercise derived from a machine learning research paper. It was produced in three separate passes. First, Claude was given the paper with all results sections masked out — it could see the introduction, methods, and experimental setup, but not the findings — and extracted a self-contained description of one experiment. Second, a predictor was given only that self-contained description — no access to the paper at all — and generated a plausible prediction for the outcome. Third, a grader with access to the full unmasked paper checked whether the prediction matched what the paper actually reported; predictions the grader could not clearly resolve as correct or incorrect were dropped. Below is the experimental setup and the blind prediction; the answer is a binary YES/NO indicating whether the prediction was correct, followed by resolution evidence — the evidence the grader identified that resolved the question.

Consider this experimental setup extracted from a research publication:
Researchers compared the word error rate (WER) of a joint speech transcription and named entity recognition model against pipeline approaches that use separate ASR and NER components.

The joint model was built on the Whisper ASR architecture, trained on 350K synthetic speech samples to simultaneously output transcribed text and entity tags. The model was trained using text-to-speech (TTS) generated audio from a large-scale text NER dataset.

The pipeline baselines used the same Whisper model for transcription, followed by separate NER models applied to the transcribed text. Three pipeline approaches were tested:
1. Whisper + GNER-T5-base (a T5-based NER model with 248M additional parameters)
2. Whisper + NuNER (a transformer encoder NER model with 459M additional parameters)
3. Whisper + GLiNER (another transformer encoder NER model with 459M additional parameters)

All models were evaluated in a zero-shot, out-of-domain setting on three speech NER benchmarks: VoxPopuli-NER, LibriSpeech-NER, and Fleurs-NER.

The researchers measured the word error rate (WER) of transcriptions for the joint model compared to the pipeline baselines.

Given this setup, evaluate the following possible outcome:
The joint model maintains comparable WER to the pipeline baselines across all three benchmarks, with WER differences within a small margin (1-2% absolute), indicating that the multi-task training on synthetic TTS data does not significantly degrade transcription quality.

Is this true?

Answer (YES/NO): YES